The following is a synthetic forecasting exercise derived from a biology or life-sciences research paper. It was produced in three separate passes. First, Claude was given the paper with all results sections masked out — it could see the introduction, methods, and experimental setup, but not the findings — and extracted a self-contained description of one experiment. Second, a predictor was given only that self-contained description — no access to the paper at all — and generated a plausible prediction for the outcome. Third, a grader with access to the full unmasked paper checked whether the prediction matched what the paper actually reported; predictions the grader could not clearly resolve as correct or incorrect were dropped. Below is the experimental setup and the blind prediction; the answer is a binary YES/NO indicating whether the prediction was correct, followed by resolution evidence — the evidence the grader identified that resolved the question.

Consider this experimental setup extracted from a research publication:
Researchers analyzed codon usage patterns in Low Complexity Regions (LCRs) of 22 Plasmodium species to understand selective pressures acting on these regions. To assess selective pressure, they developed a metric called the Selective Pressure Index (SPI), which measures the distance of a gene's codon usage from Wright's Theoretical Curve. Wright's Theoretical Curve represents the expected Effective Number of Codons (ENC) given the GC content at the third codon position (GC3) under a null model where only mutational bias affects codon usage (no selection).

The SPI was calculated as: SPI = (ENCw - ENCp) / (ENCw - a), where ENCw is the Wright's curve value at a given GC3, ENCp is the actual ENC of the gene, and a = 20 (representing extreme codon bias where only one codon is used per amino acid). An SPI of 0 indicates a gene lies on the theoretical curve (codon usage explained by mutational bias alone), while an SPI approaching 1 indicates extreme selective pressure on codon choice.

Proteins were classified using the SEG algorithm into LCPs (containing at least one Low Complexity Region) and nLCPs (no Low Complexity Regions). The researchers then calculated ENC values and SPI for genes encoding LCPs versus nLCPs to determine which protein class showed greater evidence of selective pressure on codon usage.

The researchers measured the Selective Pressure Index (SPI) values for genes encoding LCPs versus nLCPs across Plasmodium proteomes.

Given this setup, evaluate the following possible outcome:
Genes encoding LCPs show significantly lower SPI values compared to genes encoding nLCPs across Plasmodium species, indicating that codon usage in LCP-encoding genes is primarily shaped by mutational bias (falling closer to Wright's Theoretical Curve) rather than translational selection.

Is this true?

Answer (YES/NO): YES